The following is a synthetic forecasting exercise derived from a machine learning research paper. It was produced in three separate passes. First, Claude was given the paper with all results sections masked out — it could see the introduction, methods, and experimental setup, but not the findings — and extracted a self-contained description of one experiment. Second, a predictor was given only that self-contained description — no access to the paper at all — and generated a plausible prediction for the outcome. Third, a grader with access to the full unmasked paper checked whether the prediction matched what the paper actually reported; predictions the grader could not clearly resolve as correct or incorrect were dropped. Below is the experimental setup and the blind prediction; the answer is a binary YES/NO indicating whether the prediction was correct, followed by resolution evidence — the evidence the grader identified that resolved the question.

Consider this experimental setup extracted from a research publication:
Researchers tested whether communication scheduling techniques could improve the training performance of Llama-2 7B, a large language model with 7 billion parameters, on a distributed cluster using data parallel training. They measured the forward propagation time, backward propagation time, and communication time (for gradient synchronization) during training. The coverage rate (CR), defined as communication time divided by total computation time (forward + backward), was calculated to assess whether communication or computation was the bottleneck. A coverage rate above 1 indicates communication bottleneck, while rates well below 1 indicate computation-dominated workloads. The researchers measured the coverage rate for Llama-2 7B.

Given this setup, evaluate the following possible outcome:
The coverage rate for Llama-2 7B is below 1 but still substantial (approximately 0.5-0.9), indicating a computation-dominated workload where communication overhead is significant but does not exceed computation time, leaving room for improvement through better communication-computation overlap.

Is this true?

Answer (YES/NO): NO